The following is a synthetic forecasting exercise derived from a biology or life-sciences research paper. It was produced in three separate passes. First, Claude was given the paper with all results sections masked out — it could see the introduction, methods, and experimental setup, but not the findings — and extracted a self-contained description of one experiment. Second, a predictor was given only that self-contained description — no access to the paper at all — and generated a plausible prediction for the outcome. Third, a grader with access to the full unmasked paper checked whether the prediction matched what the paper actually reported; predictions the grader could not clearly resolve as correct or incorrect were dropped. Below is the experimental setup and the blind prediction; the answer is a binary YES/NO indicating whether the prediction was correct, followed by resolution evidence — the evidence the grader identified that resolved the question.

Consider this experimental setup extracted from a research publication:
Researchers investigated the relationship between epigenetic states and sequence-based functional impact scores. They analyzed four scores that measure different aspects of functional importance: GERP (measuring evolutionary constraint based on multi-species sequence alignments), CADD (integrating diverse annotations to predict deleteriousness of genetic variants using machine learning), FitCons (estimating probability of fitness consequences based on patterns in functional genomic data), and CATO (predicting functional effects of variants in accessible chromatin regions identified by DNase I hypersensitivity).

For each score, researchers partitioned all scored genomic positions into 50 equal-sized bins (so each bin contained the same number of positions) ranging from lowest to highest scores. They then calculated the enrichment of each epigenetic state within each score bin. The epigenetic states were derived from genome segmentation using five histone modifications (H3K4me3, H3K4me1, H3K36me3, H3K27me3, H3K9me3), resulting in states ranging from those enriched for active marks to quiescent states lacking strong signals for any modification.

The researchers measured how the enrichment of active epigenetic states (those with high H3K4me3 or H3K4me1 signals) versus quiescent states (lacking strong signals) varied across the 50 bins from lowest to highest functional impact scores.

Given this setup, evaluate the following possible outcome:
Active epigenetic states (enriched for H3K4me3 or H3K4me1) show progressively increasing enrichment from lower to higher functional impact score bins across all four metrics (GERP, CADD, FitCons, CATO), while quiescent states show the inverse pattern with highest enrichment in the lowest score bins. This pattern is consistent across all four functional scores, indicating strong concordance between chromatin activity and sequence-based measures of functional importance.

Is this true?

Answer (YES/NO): NO